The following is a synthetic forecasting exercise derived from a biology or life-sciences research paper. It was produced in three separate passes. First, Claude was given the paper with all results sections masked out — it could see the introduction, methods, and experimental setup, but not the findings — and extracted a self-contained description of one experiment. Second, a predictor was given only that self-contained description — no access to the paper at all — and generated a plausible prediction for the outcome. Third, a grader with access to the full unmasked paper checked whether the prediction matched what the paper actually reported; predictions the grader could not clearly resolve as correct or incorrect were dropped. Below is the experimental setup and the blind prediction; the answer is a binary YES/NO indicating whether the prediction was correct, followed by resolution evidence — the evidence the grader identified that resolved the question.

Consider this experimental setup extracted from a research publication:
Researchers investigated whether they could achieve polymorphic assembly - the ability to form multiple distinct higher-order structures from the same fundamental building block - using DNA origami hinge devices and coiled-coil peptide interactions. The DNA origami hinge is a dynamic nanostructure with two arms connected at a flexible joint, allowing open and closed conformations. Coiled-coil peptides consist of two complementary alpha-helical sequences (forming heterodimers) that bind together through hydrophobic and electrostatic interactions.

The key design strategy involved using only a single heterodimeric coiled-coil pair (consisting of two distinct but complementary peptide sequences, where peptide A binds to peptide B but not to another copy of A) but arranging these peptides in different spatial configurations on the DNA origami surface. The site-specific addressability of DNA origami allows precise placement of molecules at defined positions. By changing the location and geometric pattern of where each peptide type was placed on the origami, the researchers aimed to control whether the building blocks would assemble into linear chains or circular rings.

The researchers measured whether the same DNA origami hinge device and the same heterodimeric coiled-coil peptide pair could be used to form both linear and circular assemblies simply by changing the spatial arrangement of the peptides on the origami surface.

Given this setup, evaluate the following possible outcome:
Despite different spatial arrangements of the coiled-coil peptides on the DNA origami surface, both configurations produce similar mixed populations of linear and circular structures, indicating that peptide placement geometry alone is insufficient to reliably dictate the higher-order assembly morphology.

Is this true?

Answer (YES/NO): NO